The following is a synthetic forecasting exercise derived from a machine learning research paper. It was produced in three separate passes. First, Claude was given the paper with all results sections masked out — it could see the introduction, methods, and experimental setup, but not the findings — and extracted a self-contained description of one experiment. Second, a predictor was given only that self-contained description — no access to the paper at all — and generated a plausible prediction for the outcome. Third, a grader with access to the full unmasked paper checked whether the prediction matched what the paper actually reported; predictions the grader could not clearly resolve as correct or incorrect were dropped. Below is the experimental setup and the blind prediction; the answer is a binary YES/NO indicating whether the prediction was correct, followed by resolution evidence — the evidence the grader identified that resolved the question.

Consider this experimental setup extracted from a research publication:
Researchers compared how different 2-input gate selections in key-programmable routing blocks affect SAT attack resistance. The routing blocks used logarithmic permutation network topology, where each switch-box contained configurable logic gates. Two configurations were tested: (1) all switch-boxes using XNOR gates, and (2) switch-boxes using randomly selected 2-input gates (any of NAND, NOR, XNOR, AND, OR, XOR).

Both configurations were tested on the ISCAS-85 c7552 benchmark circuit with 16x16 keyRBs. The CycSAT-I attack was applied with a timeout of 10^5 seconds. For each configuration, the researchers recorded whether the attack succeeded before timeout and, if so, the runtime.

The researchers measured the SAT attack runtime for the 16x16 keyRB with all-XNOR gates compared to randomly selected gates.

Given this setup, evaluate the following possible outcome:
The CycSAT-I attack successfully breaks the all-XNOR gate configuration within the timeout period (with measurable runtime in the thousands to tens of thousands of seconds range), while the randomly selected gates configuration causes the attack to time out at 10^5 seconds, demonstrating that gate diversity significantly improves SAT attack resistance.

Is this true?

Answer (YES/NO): NO